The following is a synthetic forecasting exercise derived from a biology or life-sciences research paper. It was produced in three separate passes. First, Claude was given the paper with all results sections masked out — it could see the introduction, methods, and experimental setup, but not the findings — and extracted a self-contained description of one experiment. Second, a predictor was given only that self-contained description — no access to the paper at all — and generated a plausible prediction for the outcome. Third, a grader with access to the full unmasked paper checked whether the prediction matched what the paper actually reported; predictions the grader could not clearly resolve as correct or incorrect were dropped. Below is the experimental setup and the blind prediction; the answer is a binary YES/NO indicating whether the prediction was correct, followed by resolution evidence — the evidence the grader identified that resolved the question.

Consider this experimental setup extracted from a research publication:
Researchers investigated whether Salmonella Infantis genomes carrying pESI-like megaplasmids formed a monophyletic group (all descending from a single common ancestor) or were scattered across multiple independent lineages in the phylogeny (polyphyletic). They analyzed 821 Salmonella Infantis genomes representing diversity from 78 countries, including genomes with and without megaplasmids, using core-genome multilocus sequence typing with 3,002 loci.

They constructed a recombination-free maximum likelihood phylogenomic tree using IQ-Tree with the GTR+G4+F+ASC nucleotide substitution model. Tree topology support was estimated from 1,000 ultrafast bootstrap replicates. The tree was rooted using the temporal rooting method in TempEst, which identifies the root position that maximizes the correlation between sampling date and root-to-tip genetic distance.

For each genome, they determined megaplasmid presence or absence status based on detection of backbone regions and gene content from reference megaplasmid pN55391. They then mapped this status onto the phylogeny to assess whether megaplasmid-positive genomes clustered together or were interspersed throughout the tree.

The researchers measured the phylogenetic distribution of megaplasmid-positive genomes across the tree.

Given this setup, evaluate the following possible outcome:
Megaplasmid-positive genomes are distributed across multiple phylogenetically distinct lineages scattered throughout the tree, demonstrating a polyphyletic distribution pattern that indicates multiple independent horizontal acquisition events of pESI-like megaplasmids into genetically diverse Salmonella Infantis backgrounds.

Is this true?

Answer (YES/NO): NO